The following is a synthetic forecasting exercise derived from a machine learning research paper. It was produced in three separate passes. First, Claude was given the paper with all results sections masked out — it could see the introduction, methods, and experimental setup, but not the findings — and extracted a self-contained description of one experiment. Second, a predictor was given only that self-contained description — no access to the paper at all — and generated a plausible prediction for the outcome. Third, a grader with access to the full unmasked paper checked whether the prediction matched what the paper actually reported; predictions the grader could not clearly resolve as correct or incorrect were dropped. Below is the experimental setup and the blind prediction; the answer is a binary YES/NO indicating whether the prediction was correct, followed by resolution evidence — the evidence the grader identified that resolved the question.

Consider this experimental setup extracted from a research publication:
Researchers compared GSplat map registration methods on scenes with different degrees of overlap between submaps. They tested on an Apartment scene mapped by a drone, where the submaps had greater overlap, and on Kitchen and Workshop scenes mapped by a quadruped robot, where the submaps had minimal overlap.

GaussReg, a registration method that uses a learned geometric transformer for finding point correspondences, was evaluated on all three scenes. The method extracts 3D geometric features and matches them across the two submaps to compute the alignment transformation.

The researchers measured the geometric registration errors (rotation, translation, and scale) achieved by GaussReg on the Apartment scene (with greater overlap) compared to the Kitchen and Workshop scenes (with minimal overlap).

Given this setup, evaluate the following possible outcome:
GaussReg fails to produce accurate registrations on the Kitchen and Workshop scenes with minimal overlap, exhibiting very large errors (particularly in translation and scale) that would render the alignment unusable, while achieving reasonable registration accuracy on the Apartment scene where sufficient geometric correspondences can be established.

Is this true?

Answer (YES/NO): YES